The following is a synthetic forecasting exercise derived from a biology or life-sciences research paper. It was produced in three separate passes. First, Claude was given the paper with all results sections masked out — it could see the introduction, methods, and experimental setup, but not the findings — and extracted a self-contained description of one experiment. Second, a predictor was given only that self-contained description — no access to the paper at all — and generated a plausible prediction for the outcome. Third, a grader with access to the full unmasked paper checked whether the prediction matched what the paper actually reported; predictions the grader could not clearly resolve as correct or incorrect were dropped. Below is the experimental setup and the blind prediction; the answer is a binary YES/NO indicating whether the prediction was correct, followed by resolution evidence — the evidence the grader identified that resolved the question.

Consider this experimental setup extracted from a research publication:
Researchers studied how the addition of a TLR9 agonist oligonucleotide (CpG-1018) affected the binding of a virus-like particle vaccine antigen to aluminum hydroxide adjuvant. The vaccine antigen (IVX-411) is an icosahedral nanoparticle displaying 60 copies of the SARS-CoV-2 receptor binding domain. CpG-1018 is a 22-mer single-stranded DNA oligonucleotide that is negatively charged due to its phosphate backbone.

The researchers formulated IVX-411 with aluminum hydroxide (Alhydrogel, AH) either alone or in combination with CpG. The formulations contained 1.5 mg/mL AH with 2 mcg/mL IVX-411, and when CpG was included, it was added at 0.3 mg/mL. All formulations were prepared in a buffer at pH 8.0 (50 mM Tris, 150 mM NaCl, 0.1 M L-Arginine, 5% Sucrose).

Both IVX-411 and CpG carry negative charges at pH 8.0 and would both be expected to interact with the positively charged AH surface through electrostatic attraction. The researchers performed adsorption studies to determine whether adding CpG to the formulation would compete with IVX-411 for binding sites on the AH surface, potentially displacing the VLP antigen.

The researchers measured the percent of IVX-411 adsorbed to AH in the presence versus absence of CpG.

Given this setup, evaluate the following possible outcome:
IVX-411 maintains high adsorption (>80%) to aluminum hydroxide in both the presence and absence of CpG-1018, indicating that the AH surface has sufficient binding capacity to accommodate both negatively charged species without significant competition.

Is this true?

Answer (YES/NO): YES